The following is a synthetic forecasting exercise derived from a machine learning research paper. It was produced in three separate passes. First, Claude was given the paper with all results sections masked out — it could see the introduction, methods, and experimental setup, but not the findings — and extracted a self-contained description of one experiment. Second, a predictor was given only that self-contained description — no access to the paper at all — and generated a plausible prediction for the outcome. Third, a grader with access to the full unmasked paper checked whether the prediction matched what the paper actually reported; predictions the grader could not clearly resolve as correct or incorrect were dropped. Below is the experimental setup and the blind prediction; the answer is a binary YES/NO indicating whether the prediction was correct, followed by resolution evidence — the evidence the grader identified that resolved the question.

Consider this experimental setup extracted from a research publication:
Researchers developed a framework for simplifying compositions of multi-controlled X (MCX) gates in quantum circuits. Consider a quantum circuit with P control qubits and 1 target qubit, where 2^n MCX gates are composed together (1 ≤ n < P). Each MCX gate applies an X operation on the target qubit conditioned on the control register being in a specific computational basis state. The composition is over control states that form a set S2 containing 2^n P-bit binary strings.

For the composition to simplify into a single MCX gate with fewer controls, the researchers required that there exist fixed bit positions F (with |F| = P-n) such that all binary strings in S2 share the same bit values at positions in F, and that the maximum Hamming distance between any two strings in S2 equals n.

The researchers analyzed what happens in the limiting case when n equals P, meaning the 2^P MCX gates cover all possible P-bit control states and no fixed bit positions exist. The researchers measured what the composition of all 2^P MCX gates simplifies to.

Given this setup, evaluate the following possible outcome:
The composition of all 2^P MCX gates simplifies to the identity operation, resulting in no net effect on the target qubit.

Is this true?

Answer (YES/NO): NO